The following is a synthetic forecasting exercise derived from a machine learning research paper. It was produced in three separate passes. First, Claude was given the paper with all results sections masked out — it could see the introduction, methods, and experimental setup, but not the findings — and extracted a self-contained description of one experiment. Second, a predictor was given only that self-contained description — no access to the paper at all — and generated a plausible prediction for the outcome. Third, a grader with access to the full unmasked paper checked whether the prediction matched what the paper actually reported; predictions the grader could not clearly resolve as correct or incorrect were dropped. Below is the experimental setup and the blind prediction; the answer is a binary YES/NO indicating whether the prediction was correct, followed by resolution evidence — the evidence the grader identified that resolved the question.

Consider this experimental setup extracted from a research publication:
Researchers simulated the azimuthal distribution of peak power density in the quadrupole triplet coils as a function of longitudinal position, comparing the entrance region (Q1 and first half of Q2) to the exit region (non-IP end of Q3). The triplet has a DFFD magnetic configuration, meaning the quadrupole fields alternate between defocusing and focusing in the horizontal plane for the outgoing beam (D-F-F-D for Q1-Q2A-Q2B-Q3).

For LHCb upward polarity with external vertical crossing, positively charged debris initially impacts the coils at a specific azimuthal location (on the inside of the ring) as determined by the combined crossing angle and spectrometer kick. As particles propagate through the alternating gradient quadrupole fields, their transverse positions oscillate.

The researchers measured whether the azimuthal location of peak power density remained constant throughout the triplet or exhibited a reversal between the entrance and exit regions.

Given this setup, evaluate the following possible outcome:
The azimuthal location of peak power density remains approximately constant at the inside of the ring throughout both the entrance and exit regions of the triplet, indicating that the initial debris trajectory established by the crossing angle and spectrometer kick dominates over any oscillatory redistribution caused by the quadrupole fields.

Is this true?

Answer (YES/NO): NO